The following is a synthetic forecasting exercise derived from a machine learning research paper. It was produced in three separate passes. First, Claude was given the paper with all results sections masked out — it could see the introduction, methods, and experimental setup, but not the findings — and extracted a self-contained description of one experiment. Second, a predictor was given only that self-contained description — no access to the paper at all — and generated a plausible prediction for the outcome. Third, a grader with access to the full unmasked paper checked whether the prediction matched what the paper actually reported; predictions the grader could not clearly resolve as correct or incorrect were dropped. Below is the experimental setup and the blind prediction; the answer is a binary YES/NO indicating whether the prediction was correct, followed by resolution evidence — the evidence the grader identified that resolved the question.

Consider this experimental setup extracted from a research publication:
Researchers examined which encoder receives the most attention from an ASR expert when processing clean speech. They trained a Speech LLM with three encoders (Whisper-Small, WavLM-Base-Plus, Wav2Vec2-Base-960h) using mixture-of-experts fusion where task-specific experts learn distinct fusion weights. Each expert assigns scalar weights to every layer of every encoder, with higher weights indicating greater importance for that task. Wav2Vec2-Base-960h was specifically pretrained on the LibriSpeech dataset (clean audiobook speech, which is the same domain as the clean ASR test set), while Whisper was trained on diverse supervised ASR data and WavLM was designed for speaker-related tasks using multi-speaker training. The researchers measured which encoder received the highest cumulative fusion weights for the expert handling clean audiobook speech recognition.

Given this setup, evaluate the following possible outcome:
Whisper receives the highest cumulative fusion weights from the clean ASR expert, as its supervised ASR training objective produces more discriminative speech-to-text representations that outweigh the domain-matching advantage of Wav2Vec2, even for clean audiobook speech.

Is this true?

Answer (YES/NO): NO